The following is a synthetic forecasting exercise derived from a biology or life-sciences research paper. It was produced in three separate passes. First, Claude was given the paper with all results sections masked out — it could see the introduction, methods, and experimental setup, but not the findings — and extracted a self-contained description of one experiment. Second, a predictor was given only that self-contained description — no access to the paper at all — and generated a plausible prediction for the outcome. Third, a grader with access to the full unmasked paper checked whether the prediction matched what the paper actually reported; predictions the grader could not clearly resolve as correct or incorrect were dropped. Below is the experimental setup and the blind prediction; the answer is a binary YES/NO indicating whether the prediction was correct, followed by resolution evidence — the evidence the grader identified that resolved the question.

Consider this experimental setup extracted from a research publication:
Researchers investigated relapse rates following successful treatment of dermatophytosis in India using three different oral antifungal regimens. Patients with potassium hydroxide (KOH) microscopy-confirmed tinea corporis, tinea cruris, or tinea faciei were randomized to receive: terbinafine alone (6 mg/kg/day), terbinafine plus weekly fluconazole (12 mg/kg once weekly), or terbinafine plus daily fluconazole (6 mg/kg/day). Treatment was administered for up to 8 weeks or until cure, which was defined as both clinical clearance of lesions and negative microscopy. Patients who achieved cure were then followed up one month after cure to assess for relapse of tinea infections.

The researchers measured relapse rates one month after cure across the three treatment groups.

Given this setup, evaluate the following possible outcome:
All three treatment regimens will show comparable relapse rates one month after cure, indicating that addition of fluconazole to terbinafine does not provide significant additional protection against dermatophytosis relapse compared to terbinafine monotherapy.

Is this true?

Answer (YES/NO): YES